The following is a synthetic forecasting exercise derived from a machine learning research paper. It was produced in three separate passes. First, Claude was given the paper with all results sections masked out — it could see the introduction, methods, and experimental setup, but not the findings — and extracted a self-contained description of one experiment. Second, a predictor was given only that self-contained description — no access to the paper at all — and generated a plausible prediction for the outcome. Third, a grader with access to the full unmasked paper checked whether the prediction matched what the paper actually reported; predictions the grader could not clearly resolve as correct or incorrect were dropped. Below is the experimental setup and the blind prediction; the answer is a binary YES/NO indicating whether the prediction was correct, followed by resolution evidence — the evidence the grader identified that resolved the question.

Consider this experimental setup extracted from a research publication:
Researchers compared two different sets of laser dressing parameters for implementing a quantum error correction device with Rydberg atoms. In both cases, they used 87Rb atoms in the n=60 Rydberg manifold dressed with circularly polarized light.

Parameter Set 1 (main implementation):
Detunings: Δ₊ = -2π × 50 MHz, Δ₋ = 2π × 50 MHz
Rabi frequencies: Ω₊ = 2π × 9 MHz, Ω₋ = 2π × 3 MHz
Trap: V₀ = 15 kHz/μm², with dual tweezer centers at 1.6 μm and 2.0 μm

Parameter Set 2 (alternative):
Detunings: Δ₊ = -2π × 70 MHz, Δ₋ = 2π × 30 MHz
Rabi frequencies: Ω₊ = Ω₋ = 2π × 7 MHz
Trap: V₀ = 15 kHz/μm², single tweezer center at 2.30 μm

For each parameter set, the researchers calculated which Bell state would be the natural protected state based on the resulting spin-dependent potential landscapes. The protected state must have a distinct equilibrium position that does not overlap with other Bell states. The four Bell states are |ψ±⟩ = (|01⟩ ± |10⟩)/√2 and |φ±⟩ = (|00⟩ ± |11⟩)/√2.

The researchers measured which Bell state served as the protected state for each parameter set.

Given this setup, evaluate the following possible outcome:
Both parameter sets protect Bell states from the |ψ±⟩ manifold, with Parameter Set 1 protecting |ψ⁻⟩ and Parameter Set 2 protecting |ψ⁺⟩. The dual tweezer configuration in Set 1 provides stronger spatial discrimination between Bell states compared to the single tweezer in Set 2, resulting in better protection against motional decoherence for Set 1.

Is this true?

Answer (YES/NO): NO